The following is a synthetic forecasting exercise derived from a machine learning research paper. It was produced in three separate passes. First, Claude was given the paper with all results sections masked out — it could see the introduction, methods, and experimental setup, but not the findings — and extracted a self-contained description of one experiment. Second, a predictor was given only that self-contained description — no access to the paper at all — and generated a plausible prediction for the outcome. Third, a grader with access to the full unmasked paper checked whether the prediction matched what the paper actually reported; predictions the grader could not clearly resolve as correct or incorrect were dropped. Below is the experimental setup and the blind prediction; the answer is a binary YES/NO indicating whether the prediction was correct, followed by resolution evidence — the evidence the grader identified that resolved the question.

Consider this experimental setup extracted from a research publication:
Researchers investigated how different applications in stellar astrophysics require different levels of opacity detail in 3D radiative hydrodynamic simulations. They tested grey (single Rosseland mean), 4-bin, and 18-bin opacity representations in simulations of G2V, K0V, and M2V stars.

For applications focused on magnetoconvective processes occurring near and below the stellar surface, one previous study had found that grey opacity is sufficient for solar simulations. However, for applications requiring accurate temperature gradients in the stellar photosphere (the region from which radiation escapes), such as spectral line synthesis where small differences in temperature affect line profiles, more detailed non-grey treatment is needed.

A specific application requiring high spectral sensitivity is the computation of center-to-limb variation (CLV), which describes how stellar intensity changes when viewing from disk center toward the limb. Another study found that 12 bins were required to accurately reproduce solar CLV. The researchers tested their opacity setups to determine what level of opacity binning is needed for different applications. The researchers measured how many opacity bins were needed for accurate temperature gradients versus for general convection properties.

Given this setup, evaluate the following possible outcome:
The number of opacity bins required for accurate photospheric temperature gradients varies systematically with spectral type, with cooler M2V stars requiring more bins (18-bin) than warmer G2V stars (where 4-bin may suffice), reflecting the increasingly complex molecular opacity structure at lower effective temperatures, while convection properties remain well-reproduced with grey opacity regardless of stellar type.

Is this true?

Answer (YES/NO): NO